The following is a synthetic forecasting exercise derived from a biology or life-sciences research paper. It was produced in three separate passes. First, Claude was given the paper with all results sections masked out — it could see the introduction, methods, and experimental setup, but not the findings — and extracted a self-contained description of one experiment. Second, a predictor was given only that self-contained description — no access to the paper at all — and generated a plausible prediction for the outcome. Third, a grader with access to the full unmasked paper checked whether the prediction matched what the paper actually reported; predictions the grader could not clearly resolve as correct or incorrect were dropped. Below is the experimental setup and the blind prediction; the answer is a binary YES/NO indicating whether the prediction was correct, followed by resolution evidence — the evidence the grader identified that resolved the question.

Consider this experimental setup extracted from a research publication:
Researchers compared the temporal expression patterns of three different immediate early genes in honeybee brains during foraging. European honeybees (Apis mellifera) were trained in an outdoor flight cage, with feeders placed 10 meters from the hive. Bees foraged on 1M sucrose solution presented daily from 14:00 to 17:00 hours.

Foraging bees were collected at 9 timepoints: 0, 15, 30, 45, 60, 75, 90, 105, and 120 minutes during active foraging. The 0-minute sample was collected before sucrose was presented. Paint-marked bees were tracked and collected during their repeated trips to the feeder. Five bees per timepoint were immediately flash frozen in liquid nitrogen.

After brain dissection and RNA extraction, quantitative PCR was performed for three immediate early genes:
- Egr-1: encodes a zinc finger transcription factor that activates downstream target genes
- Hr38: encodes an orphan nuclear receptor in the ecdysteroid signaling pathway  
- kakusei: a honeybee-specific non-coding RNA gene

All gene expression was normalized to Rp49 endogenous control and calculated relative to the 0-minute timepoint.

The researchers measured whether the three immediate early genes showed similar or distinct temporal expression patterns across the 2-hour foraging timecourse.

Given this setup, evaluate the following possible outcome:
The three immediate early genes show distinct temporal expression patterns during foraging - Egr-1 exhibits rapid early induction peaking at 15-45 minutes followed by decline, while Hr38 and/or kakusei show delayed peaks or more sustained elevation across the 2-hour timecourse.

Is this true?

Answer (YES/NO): NO